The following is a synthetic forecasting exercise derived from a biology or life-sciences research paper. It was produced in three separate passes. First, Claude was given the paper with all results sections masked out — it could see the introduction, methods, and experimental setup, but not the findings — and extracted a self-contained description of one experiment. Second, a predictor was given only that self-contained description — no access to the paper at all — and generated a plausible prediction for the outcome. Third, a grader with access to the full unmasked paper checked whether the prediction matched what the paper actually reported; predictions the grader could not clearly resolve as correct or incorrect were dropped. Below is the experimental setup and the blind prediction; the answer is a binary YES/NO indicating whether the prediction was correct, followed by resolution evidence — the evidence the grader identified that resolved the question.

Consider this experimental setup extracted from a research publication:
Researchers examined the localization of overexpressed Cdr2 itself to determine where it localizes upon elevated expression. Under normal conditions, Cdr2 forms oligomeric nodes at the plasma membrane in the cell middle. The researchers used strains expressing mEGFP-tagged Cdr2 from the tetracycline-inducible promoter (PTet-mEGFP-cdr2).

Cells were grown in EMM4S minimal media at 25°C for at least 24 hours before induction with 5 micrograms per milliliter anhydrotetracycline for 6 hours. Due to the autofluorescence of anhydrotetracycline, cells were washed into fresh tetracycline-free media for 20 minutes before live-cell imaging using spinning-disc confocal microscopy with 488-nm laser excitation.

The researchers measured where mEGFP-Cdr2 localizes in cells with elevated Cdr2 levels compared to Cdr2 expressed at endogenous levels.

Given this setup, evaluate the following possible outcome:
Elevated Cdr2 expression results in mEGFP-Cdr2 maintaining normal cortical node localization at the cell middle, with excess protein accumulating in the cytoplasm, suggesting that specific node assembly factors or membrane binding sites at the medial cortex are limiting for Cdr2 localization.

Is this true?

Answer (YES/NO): YES